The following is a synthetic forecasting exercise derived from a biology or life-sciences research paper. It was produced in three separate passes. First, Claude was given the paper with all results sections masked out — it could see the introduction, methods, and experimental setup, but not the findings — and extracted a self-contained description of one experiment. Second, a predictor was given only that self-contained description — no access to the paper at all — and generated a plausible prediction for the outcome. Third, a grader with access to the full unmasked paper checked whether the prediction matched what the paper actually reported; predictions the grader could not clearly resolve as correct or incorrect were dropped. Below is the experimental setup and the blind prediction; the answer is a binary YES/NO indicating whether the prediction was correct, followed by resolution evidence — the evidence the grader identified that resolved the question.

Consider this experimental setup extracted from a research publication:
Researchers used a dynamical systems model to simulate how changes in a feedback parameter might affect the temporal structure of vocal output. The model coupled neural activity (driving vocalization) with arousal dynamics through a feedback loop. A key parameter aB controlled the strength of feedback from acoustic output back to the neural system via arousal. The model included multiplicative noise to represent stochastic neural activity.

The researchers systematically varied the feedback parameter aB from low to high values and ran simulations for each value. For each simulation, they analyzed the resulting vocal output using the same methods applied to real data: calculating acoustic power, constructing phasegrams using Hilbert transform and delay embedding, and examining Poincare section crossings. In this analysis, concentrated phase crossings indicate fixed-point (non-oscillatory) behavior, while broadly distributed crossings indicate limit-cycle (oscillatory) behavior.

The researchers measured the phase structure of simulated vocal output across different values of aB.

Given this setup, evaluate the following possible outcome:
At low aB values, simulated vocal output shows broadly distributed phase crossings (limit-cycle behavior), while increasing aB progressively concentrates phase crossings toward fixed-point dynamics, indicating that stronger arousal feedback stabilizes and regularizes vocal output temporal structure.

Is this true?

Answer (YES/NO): NO